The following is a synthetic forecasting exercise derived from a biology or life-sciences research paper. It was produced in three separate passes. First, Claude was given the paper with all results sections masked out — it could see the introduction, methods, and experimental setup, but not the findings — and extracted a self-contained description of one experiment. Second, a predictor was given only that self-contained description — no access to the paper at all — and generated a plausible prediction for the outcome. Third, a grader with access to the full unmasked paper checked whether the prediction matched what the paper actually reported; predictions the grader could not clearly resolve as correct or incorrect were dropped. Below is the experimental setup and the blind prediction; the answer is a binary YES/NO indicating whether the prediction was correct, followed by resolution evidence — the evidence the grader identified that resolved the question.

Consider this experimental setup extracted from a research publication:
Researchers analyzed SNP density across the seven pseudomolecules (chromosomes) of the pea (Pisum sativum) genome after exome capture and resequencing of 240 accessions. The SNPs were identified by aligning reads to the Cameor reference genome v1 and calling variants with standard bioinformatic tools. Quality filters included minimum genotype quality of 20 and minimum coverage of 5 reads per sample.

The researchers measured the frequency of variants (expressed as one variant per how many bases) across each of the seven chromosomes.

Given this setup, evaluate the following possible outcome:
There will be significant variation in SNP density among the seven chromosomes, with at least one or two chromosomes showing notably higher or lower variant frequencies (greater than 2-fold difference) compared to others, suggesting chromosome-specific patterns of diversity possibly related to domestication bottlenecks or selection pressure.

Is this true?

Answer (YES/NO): NO